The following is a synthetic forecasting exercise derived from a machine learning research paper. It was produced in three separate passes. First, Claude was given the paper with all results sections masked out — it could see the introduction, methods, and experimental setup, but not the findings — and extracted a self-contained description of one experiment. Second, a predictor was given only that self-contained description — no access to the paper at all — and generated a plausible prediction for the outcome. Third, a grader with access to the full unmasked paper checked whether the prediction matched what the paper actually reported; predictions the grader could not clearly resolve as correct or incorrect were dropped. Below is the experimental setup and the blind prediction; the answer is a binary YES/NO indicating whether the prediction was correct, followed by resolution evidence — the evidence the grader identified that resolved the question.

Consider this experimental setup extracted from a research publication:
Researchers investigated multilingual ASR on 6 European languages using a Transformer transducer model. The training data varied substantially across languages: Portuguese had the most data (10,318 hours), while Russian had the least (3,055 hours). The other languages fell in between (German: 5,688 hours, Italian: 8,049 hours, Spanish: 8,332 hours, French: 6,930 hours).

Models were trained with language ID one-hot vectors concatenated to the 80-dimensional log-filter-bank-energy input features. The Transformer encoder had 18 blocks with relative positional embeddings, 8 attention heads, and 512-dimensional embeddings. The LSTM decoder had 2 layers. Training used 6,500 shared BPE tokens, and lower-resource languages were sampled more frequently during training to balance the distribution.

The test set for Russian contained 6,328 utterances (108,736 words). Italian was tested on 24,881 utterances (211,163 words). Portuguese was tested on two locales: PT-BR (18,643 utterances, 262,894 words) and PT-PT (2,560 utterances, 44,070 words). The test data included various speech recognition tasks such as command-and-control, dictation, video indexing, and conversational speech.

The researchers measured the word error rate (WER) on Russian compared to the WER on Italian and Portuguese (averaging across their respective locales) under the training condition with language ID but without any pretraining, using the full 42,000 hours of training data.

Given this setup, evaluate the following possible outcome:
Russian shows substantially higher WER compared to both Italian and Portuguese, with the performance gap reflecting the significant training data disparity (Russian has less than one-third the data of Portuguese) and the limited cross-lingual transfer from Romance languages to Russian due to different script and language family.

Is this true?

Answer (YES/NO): YES